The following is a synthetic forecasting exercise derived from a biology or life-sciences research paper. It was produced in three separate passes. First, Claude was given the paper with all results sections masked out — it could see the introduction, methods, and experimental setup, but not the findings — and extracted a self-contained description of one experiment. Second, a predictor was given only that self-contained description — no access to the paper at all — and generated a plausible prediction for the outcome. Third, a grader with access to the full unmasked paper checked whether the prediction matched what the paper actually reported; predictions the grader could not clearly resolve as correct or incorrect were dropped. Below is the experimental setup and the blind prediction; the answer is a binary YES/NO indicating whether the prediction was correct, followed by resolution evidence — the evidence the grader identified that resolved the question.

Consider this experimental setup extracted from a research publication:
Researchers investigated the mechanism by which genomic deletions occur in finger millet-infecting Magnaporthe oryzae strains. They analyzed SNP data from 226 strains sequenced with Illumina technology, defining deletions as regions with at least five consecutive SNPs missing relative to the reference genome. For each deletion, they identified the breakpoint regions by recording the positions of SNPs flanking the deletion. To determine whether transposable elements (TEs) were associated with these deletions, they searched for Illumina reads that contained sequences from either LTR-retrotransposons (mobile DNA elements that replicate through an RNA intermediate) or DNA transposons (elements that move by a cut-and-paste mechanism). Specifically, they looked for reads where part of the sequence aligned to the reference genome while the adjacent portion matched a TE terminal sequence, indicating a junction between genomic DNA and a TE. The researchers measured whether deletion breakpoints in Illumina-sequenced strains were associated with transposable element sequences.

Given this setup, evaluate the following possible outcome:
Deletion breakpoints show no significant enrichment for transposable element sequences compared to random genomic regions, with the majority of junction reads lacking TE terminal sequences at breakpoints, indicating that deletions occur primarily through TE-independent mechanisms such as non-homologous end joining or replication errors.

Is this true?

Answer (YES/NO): NO